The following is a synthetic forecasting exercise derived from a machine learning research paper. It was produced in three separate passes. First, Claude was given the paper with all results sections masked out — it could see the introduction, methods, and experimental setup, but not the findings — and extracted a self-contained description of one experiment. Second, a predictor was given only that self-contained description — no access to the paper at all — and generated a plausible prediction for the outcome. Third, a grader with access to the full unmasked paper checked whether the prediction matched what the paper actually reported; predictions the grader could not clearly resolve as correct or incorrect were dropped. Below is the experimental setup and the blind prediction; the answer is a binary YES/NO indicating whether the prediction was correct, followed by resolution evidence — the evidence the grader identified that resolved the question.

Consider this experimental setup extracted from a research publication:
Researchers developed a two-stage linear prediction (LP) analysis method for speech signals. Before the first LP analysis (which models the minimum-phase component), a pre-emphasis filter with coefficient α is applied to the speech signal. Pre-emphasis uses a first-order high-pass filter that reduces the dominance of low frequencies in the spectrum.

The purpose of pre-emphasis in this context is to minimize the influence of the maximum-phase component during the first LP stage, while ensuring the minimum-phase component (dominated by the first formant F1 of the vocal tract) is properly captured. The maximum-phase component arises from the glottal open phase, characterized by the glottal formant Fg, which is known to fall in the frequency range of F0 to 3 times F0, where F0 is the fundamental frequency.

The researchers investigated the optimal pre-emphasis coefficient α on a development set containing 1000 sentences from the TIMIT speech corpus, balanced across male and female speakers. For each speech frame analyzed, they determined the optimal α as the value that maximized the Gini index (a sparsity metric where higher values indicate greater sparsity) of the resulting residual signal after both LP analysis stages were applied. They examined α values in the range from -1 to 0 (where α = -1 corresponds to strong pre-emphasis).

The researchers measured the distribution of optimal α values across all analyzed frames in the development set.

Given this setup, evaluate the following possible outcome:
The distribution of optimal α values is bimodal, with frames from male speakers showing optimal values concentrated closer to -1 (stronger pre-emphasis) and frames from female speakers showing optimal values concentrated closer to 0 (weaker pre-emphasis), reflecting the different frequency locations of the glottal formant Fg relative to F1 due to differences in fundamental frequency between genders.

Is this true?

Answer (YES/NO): NO